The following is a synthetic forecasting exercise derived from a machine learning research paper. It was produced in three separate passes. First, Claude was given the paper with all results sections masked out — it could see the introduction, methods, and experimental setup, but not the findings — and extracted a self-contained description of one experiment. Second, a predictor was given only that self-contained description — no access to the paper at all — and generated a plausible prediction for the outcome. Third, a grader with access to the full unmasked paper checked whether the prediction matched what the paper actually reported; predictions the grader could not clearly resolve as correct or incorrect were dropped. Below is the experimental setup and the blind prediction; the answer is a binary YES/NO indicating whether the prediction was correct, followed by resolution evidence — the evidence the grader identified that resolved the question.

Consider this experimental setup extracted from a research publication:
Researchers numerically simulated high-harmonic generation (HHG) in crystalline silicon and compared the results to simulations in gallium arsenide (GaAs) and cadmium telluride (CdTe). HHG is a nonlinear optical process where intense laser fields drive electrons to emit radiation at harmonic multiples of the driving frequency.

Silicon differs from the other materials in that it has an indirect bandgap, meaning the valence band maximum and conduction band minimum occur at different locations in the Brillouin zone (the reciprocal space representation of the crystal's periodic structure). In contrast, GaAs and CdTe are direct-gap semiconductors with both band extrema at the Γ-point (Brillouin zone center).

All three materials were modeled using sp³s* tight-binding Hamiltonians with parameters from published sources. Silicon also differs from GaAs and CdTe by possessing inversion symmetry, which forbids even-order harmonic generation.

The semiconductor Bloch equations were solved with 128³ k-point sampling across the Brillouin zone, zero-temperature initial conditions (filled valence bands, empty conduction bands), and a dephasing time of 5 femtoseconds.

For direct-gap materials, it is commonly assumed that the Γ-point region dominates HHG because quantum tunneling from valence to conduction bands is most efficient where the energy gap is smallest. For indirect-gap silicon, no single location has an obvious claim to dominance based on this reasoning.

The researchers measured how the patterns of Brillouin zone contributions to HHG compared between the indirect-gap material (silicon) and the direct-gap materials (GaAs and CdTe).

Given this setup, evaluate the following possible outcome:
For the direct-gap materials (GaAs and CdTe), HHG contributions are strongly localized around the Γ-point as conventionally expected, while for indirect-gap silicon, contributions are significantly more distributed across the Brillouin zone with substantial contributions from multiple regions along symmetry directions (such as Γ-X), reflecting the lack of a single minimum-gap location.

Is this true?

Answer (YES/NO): NO